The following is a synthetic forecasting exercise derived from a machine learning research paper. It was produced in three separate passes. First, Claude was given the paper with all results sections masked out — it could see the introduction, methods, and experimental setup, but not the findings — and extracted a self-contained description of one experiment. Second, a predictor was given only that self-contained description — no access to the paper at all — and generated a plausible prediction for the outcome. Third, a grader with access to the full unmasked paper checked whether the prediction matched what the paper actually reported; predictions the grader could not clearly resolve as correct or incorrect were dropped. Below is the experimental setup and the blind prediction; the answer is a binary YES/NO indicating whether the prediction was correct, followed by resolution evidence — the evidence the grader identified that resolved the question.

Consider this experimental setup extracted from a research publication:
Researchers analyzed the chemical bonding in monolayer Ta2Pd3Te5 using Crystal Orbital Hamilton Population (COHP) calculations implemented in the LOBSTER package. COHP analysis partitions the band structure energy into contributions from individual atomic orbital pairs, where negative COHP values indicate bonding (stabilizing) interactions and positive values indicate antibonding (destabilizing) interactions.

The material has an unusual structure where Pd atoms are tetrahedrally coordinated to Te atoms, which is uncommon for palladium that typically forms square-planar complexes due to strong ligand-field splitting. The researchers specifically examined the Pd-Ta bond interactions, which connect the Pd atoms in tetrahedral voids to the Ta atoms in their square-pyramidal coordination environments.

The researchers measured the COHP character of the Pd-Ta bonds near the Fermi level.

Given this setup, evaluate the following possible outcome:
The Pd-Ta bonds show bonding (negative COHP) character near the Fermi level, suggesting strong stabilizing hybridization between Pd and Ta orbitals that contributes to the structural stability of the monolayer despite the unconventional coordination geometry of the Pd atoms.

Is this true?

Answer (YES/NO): NO